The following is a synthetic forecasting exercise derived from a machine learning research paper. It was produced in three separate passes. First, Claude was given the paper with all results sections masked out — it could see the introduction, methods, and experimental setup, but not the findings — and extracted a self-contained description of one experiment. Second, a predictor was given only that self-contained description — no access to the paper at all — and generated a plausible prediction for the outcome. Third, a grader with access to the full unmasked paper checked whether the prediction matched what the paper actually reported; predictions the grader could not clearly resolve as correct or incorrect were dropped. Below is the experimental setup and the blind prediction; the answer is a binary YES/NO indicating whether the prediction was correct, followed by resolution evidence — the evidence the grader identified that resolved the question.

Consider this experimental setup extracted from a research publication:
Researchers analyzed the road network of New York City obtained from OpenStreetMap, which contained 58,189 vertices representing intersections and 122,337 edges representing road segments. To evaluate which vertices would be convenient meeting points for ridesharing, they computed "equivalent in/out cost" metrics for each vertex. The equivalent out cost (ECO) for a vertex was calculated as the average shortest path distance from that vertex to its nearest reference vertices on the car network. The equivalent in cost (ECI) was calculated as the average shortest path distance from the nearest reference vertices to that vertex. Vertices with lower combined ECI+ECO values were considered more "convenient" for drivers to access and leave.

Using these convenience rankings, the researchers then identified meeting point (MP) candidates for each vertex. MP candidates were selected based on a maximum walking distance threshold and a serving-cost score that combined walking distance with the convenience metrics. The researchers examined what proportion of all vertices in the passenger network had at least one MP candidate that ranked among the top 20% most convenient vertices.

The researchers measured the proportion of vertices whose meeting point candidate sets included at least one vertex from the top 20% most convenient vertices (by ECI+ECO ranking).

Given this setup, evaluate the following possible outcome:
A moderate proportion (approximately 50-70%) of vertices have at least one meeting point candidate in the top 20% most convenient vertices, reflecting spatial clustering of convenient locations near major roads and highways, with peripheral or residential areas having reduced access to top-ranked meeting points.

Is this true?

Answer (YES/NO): NO